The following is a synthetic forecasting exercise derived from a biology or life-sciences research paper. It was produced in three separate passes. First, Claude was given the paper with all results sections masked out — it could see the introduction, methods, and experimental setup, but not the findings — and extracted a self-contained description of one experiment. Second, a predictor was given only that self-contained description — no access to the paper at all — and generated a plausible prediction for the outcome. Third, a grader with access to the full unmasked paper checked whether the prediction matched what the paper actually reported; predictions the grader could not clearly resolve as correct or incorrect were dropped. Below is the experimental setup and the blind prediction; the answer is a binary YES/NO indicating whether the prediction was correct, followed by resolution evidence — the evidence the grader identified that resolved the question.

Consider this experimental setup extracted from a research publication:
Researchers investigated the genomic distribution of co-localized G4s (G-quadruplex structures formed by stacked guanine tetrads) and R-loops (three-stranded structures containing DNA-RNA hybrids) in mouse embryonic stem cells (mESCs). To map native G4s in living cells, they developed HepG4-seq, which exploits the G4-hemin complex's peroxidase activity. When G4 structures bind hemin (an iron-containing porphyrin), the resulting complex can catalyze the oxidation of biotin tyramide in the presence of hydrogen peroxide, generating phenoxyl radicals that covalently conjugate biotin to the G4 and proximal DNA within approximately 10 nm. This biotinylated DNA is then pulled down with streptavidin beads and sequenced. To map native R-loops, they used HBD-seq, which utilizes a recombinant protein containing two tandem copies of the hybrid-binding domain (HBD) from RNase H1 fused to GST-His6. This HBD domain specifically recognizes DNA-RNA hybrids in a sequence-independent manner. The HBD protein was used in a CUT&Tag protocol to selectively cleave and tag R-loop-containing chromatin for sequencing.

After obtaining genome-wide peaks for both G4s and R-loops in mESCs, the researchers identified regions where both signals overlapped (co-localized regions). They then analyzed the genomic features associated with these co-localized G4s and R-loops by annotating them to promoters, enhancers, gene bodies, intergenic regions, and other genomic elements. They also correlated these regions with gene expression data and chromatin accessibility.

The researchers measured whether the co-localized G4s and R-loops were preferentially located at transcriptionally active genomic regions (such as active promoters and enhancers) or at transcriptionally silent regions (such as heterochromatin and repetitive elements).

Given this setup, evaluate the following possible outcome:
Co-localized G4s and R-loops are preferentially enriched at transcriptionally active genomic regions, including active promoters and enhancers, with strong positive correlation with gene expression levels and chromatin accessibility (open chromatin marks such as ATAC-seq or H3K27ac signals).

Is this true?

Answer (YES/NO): YES